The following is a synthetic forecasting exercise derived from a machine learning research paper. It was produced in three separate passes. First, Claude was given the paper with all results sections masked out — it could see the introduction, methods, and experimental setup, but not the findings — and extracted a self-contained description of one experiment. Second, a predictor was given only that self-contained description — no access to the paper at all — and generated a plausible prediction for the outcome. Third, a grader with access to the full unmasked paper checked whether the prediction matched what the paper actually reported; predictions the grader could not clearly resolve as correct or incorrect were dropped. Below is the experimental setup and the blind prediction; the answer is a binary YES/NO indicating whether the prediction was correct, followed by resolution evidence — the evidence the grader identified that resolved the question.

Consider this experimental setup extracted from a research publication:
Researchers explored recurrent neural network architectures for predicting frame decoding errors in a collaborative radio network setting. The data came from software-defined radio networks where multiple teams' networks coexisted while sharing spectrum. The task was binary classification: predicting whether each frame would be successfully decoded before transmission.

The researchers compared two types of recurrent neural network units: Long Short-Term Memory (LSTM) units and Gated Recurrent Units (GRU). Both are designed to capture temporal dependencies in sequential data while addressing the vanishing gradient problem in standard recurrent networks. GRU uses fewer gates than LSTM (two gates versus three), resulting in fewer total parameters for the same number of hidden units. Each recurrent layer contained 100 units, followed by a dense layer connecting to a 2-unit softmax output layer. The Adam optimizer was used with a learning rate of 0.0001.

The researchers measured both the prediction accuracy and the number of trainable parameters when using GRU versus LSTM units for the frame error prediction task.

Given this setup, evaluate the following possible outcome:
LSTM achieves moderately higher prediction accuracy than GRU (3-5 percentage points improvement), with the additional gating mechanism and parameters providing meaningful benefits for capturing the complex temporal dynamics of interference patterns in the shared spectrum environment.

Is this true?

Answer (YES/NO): NO